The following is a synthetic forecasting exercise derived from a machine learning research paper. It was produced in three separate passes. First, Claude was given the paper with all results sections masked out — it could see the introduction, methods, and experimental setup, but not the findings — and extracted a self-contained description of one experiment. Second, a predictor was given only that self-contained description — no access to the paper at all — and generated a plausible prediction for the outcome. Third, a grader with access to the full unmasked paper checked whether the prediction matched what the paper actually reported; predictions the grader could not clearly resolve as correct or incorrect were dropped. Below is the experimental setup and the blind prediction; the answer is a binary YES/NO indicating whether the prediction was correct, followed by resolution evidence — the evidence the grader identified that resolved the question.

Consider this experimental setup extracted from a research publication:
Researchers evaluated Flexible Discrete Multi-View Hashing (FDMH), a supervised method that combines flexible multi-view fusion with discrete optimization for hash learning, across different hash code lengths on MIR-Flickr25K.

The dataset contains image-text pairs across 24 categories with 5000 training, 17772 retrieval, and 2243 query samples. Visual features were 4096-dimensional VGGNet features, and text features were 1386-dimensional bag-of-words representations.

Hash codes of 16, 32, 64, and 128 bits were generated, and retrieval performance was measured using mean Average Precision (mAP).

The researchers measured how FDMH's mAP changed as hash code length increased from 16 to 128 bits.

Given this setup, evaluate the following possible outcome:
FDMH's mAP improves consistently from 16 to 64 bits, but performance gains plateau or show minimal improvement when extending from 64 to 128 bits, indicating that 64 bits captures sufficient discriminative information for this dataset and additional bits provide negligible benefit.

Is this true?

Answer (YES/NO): NO